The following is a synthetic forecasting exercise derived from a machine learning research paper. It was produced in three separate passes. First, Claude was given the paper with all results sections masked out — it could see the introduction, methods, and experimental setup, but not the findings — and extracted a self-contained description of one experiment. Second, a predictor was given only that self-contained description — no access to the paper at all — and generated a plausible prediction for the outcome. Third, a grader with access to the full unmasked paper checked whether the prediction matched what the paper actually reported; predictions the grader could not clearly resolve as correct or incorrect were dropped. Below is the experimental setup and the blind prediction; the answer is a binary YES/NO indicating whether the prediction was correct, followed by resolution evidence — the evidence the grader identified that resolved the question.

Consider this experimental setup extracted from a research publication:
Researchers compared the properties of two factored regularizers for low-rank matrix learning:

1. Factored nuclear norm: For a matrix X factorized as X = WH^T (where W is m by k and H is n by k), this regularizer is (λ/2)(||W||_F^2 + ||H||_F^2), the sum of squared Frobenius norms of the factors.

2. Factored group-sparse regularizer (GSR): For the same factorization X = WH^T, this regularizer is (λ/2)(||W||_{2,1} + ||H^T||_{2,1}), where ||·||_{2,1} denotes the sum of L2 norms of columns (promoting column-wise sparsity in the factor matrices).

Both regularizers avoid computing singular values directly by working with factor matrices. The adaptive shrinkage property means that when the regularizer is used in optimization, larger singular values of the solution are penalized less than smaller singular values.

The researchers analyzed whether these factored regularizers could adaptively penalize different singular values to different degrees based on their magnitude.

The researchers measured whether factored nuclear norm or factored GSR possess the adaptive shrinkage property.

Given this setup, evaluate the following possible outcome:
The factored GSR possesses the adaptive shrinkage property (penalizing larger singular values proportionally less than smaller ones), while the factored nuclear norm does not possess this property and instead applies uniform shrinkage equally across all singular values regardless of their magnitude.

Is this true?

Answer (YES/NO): NO